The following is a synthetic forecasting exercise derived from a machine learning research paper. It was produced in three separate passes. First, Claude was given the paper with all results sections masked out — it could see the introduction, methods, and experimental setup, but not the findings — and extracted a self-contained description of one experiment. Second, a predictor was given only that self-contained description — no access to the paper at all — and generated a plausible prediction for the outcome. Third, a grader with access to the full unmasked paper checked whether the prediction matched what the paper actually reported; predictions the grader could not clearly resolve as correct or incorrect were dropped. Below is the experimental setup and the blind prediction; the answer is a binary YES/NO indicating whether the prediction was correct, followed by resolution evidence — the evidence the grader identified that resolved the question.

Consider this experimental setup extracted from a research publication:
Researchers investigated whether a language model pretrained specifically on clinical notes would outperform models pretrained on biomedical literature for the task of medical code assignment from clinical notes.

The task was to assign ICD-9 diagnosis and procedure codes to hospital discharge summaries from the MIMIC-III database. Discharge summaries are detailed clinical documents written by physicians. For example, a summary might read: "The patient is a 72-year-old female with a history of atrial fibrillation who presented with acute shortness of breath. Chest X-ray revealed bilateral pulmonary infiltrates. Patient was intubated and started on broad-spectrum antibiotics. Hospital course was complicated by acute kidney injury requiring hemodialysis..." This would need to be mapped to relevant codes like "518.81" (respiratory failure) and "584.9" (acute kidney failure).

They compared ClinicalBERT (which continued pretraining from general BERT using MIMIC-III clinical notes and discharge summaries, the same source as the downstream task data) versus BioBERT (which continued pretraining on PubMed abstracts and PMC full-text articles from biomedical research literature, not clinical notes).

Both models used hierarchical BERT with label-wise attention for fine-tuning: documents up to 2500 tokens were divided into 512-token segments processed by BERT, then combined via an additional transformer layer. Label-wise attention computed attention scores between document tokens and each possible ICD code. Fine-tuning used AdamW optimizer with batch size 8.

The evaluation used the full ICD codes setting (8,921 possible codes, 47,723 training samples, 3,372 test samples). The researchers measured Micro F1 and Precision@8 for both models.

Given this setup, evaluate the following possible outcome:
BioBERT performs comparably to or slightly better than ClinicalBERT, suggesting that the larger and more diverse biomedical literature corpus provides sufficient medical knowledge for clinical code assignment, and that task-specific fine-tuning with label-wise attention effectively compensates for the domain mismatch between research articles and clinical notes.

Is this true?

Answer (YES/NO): YES